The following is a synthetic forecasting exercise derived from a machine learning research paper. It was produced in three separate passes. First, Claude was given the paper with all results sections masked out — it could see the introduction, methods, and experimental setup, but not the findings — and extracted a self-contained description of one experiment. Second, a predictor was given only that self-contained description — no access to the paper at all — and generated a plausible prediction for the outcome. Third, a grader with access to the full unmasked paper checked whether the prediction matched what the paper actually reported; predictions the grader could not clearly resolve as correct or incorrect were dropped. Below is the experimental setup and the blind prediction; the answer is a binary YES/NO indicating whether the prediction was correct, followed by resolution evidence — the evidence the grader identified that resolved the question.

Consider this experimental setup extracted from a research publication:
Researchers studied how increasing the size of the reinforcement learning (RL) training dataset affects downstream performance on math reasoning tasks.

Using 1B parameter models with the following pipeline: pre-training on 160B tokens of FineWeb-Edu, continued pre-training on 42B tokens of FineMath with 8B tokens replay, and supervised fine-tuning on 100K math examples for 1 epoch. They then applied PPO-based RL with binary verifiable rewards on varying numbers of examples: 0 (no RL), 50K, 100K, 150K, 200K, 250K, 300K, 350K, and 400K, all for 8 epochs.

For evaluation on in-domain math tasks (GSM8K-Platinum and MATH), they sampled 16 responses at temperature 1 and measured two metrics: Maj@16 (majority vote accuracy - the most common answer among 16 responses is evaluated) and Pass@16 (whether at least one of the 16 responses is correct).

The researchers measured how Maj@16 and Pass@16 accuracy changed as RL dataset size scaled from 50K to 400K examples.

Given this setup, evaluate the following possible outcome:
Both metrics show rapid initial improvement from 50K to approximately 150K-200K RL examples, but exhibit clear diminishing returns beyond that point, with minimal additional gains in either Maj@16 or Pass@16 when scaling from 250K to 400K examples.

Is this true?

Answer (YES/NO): NO